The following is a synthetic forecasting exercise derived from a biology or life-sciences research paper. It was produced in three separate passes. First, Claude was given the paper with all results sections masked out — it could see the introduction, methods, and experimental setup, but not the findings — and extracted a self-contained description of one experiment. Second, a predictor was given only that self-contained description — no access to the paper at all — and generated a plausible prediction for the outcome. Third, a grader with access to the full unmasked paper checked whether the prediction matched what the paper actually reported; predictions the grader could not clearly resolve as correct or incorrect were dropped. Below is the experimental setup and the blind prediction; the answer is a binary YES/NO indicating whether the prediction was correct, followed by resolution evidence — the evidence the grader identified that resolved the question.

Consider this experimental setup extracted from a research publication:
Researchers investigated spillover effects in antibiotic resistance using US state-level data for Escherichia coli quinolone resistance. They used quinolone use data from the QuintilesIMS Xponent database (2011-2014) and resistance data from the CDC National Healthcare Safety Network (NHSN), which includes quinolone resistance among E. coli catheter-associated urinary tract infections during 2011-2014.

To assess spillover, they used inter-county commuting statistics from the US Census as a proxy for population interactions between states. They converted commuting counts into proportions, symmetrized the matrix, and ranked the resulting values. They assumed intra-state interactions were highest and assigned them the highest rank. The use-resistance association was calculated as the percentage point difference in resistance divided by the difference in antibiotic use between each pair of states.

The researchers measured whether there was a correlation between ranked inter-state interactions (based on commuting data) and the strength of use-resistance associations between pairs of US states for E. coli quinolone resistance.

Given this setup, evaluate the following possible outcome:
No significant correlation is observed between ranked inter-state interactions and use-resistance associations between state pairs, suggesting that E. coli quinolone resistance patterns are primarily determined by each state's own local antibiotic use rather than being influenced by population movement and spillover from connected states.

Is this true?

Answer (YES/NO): NO